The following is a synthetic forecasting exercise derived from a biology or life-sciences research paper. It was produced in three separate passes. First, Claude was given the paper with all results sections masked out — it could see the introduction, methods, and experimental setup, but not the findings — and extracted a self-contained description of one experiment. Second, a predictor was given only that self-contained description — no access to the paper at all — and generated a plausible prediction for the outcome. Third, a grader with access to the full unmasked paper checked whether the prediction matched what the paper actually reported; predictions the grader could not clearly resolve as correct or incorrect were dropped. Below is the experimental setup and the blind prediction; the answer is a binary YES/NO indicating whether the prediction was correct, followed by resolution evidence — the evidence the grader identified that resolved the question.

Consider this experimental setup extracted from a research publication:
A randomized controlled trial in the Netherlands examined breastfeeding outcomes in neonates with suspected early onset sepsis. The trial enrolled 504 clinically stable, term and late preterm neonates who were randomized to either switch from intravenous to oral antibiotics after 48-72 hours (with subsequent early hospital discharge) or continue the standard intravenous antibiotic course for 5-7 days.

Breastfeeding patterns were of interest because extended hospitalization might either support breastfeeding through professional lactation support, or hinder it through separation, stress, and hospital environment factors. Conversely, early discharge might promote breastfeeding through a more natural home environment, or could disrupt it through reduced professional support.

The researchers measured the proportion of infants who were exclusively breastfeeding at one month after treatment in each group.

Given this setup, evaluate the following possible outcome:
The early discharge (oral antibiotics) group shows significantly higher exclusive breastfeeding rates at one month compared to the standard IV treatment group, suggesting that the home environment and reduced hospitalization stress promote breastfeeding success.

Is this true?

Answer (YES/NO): NO